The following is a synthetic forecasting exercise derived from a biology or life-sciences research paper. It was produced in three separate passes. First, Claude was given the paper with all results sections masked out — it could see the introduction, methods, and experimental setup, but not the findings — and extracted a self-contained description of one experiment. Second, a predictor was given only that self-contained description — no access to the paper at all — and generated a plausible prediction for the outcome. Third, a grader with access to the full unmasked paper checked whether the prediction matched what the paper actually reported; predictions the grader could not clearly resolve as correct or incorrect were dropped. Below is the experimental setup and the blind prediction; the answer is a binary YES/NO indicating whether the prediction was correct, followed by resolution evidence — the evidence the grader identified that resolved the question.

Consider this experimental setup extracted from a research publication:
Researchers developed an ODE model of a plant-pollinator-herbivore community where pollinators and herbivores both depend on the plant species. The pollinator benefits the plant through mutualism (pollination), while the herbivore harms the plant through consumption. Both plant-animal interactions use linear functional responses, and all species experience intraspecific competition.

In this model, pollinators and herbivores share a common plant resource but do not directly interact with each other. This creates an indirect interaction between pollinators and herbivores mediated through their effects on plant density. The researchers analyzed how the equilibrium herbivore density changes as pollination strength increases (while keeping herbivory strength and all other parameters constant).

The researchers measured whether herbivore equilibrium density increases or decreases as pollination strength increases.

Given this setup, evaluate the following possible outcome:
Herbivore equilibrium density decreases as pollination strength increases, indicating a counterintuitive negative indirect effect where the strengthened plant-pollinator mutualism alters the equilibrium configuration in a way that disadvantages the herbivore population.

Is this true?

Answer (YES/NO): NO